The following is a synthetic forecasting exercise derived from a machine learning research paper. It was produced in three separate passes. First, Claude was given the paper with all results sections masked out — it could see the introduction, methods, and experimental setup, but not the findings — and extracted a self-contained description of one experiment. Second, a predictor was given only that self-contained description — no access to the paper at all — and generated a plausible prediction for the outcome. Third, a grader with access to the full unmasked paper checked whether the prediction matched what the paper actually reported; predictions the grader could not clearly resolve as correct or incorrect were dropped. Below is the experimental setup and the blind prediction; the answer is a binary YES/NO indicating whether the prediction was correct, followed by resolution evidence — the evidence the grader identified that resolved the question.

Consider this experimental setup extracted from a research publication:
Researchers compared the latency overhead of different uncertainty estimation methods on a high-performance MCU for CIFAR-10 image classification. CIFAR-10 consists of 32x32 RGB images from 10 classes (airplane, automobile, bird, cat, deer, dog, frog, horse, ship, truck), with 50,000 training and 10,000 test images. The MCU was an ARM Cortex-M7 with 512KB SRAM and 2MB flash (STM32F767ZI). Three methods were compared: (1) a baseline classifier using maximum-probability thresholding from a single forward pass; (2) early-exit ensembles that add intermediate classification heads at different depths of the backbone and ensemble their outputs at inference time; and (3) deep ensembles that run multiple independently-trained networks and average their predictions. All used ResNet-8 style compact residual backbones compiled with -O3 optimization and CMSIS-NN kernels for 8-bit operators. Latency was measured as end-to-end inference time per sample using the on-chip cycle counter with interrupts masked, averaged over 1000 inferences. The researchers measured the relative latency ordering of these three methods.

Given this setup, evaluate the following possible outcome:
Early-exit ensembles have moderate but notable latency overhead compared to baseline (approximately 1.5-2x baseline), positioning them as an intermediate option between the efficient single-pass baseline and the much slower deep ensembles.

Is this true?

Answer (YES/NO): NO